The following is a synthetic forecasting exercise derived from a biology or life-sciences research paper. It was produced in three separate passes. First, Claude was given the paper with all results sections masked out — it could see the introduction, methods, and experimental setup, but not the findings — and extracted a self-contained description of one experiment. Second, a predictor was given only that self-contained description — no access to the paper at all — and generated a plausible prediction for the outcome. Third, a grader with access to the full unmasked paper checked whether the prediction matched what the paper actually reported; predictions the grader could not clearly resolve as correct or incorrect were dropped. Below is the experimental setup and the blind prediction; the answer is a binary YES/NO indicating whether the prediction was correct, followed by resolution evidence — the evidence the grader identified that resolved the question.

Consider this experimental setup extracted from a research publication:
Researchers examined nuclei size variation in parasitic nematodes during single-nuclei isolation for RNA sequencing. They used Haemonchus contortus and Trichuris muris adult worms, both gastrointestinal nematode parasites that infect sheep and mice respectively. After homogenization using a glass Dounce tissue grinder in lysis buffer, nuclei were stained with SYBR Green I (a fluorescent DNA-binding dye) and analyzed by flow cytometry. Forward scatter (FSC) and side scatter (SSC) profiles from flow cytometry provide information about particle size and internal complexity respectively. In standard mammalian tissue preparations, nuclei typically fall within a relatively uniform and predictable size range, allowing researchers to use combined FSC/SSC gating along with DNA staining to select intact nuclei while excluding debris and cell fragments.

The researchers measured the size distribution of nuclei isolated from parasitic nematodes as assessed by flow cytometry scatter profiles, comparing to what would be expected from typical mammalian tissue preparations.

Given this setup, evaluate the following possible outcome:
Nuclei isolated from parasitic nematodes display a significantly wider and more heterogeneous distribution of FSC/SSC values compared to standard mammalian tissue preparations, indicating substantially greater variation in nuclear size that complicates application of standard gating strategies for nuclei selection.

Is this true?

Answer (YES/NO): YES